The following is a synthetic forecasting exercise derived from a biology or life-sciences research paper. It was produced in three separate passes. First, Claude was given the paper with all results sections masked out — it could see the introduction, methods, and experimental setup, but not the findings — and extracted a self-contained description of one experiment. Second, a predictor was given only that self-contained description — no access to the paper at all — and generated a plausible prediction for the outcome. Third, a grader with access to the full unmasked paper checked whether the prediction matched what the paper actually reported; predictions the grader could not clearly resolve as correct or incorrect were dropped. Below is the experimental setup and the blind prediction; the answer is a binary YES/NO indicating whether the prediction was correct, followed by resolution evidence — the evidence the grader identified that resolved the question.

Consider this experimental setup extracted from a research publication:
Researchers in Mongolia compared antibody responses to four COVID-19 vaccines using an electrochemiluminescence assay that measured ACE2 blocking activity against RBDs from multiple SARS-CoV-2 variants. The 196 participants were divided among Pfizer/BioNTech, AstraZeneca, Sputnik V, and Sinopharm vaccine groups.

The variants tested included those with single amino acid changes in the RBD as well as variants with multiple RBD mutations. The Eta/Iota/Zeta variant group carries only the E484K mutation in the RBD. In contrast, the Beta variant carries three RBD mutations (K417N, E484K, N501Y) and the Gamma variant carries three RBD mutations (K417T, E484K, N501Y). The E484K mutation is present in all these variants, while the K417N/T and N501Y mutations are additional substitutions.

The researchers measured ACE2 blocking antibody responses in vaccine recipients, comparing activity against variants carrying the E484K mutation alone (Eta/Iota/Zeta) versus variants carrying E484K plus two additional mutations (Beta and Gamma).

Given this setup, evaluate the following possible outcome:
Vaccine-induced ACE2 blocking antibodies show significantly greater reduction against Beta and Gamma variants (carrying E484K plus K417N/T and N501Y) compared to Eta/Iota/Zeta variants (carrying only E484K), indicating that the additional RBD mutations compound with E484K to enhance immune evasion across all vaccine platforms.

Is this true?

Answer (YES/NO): YES